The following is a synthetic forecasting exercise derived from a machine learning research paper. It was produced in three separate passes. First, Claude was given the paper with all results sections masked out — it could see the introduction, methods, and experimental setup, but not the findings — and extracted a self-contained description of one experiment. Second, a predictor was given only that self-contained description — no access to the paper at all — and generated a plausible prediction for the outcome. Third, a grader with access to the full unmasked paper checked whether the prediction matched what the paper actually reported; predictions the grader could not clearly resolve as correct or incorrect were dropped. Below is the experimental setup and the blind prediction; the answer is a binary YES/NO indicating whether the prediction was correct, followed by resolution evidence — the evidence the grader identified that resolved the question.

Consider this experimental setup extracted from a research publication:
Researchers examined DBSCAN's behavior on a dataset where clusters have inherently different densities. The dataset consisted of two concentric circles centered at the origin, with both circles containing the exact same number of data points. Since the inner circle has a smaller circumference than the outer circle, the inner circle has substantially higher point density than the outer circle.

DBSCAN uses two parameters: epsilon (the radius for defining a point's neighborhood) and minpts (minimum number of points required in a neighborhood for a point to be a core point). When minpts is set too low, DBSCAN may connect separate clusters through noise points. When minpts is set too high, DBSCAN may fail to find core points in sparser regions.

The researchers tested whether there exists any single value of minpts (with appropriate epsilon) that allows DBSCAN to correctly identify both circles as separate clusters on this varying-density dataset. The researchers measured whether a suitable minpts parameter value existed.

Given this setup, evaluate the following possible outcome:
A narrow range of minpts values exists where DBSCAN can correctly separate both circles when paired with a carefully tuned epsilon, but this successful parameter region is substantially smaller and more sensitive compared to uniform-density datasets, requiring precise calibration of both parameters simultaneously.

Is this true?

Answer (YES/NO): NO